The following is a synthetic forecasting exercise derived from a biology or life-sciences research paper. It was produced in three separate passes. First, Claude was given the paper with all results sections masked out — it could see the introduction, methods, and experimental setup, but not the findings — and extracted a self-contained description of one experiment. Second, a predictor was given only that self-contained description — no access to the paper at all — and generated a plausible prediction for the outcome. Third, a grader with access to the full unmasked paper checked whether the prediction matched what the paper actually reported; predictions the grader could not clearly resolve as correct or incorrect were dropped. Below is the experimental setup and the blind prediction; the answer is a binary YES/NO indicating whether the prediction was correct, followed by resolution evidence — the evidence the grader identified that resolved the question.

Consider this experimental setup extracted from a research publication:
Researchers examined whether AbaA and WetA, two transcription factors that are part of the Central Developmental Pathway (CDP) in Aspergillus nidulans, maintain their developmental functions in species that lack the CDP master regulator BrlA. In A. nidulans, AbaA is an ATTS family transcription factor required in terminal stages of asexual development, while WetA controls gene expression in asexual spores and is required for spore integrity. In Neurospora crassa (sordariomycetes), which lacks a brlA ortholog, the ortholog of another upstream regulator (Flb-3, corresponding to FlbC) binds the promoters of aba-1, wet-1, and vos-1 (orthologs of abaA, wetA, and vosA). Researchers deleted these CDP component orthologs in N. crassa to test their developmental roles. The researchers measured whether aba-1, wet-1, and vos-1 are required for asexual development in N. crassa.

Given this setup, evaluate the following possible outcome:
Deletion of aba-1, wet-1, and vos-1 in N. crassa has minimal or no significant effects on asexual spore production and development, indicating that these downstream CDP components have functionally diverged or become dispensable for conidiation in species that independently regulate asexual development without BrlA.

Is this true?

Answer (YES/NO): YES